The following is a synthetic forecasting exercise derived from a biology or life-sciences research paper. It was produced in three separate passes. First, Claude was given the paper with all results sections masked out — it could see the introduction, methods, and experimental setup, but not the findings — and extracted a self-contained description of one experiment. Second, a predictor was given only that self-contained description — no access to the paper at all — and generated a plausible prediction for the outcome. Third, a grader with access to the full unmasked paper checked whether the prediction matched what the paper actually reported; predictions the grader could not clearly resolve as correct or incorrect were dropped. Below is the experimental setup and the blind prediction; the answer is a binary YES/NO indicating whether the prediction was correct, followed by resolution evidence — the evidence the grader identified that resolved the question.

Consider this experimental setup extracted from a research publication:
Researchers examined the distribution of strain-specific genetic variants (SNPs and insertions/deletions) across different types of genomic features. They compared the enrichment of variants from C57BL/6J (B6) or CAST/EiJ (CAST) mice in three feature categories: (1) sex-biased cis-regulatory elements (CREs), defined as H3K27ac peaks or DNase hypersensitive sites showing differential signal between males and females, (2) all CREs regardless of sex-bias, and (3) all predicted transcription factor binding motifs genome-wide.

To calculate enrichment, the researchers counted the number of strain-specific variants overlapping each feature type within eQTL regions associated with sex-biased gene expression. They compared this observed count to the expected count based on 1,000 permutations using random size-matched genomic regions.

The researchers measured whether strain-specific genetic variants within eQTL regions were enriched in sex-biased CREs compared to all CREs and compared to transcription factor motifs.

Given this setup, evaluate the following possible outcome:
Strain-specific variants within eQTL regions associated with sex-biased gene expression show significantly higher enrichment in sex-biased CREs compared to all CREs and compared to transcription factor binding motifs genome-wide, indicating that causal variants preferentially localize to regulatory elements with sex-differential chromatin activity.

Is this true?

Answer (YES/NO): YES